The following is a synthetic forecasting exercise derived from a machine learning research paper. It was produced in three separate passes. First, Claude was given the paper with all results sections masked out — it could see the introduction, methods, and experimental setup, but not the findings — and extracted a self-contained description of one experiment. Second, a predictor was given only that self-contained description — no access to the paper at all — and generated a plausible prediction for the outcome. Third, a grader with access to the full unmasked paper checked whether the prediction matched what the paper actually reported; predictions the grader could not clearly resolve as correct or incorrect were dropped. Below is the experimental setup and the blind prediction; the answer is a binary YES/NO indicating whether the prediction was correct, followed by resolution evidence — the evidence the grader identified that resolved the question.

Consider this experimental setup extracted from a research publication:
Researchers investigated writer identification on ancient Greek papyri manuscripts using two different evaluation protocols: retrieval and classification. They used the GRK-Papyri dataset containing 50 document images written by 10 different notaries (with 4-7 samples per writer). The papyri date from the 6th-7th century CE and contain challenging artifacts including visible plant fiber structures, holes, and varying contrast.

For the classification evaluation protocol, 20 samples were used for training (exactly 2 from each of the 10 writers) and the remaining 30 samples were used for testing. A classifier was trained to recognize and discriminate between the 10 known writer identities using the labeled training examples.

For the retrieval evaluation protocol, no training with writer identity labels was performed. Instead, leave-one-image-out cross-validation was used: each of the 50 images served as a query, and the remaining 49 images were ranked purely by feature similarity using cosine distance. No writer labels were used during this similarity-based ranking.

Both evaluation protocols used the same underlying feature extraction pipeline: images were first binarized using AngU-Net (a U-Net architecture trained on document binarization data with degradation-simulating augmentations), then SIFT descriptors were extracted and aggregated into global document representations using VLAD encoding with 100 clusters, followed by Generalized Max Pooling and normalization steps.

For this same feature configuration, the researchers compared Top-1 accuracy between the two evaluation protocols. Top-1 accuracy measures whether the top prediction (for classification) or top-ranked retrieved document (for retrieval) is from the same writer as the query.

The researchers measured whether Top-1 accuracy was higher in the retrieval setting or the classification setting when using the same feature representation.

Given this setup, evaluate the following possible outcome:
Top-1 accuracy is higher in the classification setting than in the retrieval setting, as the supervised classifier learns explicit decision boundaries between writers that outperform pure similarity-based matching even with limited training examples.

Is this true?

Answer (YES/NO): YES